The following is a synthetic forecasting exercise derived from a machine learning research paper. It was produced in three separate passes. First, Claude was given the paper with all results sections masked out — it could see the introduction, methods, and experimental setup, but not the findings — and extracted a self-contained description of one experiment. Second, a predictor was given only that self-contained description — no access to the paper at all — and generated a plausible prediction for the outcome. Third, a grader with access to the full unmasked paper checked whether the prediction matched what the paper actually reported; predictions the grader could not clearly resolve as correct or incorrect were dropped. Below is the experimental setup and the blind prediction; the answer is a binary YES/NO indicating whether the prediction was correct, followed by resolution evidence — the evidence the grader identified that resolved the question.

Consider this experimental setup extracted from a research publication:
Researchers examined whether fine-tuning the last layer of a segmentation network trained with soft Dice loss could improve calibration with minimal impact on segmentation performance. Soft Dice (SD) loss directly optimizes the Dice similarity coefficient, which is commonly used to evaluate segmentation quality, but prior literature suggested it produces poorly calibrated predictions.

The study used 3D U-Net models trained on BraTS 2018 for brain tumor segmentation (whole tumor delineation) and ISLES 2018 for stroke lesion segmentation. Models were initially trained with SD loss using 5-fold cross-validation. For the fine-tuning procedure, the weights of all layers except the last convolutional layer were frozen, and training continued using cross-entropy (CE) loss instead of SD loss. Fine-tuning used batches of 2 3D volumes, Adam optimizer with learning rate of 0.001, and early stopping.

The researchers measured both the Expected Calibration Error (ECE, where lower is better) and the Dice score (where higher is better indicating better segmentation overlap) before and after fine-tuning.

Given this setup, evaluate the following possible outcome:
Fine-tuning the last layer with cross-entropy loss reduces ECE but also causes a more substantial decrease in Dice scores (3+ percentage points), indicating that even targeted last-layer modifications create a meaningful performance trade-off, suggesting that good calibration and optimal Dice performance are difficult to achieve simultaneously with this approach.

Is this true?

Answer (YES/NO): NO